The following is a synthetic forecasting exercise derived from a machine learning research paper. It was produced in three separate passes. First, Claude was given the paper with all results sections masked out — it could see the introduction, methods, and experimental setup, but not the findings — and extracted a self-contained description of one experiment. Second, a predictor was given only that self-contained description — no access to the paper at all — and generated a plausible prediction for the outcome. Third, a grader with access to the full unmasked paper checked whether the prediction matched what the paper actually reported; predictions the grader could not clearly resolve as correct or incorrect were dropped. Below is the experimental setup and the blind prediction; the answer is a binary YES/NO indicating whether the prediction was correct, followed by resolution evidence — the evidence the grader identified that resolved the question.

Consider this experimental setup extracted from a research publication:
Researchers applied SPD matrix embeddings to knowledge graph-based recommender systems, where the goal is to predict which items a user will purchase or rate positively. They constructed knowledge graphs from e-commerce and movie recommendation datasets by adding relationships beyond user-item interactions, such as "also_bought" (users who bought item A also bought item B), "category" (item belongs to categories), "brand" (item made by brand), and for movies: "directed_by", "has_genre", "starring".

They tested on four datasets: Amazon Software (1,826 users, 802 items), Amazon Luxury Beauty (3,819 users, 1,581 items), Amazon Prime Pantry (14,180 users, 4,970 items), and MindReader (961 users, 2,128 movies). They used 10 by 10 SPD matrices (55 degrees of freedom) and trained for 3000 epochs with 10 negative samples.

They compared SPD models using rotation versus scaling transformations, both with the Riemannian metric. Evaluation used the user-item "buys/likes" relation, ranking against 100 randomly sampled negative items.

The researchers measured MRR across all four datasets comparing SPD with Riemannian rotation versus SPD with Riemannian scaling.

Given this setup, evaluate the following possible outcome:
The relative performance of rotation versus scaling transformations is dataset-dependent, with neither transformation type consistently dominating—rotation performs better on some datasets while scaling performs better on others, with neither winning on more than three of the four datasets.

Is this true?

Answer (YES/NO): YES